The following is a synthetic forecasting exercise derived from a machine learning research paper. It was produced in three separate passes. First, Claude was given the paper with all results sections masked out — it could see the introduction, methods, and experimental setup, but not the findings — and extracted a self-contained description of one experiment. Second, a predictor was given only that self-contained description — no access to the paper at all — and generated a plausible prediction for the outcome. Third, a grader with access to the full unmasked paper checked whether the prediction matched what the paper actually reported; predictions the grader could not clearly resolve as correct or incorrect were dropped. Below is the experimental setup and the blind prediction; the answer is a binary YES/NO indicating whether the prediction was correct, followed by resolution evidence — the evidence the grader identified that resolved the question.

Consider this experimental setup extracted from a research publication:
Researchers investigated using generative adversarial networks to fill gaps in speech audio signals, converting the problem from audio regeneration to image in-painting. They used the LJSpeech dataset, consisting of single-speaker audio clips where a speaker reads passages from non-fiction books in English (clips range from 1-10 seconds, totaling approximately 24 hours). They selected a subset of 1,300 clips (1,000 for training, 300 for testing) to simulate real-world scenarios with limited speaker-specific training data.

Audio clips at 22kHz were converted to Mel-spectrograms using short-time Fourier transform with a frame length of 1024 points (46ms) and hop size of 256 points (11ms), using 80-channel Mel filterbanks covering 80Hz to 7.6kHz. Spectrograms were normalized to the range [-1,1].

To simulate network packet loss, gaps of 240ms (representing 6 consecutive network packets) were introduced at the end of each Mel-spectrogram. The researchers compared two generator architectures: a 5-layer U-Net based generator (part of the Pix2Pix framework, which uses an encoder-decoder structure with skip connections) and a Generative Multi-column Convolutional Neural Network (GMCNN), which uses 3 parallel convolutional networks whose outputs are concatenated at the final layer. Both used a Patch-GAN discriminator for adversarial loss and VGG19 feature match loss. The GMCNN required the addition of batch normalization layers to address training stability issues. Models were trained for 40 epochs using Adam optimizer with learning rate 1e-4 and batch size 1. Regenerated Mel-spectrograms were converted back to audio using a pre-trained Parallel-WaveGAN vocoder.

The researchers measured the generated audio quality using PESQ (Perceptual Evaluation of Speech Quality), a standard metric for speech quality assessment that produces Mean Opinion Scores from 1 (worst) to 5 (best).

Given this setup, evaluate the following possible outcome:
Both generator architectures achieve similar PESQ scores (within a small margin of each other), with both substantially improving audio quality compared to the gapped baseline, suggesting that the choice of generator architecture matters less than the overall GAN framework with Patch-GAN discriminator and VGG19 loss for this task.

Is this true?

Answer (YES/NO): NO